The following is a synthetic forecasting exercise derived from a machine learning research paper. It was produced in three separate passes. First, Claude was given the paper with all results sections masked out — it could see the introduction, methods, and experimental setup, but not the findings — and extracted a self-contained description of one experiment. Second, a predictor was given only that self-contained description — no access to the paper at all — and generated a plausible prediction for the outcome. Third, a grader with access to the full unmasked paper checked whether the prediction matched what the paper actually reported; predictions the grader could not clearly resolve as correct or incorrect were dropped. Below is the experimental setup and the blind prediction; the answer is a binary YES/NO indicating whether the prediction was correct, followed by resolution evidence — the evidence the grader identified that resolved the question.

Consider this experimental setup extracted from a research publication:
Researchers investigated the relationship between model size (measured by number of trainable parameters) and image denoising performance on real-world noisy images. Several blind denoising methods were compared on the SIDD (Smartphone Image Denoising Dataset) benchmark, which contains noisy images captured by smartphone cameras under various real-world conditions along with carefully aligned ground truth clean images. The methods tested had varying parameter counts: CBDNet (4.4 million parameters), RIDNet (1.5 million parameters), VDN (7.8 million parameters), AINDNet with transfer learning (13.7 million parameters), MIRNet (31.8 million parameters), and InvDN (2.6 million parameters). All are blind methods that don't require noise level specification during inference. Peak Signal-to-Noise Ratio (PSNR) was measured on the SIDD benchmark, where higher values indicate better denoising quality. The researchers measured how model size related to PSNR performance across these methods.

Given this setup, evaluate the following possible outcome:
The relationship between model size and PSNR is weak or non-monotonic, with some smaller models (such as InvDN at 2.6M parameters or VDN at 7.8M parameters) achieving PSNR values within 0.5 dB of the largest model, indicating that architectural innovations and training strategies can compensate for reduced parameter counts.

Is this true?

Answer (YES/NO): YES